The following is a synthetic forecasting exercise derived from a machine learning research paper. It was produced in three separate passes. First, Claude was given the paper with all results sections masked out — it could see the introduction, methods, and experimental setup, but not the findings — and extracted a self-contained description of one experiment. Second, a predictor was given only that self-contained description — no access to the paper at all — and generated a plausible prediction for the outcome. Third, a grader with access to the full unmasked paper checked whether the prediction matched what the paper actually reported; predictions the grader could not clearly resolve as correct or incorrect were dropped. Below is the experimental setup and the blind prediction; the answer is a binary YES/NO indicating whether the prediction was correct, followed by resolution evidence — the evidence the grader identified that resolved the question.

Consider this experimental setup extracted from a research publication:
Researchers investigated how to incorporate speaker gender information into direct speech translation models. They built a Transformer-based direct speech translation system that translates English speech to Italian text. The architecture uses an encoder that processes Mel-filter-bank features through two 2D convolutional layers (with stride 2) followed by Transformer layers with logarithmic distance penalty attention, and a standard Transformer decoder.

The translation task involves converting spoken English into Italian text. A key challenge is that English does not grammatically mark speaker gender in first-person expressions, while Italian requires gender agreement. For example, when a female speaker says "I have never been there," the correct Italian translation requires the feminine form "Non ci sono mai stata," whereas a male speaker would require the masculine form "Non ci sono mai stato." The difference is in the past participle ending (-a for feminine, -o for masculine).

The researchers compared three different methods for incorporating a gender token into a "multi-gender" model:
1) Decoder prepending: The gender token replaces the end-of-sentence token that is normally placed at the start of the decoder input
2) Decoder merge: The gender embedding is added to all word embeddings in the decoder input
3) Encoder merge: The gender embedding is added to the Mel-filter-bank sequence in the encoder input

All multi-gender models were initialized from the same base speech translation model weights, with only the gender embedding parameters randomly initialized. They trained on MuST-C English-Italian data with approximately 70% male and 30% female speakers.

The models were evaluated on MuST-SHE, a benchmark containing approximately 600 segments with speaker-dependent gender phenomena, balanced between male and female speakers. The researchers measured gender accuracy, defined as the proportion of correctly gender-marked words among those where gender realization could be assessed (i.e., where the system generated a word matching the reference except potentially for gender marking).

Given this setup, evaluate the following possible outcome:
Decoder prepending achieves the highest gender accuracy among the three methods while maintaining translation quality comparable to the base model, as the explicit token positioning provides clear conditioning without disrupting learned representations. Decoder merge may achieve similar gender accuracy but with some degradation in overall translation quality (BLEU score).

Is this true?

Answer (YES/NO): NO